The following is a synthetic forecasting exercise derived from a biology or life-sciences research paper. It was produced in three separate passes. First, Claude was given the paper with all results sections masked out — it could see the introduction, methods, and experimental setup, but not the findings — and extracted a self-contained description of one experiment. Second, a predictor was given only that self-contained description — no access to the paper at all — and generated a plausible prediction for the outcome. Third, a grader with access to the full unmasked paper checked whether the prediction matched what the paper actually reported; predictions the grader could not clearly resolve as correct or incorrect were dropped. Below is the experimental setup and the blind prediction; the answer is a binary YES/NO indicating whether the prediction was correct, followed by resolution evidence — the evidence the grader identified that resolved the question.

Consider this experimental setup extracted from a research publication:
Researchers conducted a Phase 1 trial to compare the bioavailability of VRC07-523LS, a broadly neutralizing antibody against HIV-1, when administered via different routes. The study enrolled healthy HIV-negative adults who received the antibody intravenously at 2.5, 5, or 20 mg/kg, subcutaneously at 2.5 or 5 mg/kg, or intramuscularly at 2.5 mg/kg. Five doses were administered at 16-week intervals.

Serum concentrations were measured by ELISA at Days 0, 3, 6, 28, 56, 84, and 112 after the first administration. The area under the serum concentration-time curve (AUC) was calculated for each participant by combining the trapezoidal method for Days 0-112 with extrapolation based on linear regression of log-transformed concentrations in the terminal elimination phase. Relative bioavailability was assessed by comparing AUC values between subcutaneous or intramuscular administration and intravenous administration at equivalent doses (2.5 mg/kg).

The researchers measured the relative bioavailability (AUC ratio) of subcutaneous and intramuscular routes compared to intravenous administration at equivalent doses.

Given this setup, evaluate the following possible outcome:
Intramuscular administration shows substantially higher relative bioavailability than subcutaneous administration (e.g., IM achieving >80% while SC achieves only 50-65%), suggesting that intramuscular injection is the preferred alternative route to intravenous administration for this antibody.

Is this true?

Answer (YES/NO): NO